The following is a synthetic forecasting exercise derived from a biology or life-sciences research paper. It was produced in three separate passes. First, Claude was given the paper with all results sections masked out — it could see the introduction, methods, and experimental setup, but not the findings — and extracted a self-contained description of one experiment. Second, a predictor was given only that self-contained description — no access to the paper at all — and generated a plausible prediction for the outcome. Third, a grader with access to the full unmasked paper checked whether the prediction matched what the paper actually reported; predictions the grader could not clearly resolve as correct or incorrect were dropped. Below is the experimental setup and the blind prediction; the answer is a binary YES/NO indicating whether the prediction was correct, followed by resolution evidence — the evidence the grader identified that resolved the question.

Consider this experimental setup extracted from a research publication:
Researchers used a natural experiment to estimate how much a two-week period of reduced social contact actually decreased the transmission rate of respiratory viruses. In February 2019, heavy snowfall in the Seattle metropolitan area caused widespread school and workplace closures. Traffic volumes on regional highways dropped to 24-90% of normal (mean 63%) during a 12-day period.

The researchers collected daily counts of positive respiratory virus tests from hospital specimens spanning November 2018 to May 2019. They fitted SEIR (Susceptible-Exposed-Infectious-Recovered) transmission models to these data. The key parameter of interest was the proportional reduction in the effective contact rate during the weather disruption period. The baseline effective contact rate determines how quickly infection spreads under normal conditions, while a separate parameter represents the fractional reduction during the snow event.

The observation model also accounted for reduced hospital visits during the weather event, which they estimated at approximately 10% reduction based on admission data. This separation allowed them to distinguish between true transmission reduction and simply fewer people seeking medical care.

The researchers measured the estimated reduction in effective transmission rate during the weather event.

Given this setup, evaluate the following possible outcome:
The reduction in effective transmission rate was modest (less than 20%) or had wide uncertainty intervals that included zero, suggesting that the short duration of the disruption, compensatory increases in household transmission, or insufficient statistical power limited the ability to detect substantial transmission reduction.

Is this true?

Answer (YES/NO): NO